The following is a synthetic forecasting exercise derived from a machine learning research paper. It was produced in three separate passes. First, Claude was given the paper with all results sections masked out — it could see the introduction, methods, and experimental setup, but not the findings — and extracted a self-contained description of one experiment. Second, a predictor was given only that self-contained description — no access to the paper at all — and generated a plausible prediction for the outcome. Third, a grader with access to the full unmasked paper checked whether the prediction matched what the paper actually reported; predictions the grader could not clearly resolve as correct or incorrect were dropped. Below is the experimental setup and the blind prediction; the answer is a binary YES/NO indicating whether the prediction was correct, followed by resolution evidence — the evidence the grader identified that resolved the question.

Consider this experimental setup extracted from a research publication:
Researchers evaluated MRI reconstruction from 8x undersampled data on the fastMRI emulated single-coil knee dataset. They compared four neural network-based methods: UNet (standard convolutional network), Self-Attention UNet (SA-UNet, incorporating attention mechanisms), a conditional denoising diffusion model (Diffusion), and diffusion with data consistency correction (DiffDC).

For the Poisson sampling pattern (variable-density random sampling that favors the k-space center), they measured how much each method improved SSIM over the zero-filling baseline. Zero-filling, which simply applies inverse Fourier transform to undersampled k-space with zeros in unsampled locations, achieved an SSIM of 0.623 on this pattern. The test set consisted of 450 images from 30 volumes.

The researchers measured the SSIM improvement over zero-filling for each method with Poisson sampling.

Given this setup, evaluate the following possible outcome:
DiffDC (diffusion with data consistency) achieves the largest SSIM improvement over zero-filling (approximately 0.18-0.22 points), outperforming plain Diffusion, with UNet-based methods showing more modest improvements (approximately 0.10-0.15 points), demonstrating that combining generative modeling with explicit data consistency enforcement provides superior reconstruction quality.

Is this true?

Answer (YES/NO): NO